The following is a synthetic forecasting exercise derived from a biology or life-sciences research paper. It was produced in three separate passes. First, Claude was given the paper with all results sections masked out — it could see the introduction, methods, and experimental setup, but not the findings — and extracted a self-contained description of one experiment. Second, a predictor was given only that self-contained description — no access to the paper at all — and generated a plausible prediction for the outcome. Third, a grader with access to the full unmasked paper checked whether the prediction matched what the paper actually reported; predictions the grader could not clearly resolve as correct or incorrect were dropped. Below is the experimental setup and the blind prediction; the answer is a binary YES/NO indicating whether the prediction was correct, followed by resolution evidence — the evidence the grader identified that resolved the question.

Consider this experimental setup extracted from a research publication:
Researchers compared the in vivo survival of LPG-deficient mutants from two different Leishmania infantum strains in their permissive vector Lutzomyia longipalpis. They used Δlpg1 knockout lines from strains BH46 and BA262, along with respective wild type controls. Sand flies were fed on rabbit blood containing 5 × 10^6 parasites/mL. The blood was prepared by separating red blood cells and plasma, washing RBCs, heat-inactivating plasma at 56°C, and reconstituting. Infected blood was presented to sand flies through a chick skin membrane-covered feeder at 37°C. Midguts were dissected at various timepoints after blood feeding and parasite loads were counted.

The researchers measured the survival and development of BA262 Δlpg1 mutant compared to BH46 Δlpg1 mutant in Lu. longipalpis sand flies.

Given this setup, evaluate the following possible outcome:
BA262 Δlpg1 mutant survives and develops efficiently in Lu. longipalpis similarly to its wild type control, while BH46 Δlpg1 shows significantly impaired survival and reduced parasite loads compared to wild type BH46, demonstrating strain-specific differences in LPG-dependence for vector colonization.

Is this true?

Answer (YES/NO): NO